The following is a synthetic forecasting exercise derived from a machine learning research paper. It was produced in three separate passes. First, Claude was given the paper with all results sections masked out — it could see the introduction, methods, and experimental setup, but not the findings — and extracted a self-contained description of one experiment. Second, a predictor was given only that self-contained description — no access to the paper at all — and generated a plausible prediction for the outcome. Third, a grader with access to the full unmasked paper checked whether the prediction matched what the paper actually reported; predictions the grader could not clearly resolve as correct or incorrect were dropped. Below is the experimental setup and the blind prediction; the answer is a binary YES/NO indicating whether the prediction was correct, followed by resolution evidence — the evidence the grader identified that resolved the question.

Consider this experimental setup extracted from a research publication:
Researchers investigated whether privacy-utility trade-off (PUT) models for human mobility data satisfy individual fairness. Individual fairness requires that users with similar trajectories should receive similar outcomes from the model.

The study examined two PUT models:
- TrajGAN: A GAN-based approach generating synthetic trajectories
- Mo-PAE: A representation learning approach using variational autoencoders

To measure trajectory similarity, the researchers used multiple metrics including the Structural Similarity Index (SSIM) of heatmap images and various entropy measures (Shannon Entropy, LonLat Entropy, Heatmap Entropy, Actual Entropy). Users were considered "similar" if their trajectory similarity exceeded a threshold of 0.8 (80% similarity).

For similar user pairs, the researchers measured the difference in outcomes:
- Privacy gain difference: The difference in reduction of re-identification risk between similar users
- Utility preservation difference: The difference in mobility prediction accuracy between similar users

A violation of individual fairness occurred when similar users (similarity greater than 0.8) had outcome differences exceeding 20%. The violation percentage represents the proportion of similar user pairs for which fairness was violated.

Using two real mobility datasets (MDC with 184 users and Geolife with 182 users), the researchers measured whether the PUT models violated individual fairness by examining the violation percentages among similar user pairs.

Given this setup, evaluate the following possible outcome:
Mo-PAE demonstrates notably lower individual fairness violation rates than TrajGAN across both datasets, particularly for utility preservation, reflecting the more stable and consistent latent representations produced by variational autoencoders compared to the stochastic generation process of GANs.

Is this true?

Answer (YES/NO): NO